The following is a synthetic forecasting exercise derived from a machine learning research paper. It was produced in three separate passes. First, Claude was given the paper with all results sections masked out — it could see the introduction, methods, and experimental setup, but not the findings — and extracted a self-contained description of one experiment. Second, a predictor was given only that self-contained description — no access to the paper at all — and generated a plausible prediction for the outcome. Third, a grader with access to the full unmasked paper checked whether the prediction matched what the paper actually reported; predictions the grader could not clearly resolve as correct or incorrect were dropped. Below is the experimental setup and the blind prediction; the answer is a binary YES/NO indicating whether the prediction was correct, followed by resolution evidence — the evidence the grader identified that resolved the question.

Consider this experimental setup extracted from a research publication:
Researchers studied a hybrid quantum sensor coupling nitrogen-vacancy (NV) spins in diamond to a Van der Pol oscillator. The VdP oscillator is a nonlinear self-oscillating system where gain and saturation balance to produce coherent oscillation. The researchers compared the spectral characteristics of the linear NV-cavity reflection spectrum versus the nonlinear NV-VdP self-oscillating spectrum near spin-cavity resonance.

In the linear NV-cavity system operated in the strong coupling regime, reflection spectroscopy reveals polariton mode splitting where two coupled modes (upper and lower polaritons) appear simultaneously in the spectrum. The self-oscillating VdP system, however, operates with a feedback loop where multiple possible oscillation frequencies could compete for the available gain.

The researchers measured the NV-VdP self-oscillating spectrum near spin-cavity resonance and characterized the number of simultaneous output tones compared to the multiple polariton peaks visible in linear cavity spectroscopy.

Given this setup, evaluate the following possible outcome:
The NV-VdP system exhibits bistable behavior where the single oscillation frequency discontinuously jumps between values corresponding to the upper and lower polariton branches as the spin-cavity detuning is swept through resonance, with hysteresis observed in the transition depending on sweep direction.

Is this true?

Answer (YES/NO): YES